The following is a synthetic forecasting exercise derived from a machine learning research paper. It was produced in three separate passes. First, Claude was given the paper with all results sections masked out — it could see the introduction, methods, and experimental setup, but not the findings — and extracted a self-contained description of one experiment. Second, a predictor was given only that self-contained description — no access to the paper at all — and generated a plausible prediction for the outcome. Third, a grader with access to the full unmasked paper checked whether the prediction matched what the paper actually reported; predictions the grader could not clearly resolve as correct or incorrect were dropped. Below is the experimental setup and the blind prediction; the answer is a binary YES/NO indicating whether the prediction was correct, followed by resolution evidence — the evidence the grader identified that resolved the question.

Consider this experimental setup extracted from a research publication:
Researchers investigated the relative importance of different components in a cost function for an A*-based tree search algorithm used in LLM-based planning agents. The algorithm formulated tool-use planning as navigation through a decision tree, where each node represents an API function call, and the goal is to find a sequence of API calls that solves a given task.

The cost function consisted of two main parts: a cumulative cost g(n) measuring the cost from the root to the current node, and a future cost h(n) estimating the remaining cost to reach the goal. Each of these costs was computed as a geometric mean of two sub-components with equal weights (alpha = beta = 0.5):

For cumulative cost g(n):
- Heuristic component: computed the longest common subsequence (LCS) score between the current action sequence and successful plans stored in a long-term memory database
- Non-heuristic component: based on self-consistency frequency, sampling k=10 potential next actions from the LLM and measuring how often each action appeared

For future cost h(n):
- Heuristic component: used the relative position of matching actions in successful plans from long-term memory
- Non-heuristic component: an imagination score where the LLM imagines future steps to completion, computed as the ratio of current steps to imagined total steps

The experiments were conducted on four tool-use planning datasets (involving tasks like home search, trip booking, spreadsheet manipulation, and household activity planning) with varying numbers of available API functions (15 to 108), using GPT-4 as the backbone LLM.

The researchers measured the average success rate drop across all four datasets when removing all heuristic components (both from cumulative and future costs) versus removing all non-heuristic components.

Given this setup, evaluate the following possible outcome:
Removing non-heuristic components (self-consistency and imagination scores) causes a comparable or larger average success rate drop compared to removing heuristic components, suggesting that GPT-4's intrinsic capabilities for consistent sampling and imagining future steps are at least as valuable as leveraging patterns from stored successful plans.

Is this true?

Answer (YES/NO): YES